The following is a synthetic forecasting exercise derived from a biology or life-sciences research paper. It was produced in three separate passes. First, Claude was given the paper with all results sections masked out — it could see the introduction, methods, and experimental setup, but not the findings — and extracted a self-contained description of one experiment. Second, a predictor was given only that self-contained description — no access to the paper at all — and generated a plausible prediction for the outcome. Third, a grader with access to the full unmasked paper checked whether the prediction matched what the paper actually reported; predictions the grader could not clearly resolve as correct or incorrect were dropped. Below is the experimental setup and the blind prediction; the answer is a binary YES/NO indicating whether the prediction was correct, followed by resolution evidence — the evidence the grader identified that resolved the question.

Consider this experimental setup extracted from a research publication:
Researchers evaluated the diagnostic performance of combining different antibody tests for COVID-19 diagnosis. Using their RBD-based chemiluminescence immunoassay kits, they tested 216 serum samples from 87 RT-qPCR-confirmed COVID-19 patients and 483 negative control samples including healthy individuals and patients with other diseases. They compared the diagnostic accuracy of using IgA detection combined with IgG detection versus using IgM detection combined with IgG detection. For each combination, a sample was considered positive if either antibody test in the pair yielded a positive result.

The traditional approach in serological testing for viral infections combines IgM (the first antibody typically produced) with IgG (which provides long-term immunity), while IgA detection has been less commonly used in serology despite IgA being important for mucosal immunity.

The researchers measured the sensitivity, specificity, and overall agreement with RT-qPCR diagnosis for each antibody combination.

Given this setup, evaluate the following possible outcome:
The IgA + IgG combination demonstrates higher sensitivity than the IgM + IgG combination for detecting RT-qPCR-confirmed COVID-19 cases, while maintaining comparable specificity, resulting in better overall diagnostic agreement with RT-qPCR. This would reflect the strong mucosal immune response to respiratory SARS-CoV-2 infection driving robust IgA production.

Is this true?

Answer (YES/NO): NO